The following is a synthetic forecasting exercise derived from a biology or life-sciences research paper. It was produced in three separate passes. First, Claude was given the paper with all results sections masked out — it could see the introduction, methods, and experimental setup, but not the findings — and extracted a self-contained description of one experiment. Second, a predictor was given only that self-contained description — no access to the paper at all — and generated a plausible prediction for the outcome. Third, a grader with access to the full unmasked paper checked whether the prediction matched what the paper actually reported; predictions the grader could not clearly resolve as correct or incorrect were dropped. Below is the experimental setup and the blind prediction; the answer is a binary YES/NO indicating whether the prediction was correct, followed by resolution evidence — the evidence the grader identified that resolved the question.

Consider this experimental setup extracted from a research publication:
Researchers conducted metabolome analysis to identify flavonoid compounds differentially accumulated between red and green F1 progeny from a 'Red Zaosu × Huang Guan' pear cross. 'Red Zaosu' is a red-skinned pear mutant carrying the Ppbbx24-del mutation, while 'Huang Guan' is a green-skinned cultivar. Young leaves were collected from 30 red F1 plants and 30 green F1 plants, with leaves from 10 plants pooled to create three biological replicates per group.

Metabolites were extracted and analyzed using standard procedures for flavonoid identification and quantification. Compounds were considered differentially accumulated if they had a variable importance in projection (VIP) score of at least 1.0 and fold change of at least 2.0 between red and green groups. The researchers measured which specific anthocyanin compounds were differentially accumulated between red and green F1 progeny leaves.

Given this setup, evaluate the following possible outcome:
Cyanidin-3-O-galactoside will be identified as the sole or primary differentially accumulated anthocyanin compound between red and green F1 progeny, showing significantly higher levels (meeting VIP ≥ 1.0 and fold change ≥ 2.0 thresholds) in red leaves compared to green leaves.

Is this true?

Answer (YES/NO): NO